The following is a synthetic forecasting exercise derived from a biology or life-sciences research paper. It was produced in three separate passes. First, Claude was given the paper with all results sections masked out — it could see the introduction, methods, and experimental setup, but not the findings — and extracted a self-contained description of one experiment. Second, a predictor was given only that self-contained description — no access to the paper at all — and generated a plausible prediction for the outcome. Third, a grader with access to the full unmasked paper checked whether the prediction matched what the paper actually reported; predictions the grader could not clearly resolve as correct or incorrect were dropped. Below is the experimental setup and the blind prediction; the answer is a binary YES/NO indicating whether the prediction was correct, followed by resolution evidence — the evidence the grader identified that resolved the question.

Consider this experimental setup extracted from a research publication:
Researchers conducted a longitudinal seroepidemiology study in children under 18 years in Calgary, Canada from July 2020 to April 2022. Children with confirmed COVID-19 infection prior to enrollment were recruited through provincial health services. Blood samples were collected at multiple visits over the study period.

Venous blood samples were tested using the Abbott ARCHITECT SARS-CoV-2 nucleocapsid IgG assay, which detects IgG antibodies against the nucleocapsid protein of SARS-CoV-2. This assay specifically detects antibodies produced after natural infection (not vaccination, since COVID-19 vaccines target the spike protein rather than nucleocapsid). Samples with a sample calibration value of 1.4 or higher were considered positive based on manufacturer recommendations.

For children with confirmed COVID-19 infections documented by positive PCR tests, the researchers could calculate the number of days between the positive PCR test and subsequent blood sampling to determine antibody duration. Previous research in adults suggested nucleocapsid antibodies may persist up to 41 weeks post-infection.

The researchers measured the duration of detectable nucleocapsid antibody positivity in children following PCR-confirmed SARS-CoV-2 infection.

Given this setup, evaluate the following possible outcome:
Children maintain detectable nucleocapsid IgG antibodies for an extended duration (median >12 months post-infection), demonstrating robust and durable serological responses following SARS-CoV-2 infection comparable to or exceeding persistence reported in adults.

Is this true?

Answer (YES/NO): NO